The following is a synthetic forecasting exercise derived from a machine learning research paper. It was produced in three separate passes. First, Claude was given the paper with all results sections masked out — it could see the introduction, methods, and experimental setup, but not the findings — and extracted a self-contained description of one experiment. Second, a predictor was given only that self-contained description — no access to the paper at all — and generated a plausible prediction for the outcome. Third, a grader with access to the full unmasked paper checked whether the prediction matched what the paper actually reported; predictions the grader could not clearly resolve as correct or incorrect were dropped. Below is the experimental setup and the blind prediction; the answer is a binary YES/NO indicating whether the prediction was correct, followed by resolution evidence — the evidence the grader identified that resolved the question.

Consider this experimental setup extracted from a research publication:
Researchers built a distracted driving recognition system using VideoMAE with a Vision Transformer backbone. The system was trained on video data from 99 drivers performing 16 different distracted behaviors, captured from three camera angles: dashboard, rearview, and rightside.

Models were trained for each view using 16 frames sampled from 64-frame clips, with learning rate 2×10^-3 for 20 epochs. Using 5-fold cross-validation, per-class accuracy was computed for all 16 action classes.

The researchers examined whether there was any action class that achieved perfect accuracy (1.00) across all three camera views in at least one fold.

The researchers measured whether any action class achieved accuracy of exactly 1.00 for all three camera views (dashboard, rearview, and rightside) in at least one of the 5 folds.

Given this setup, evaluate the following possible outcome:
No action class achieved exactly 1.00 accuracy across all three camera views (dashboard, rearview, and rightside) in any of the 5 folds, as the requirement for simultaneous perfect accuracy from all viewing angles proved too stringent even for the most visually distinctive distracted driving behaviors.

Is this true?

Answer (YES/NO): NO